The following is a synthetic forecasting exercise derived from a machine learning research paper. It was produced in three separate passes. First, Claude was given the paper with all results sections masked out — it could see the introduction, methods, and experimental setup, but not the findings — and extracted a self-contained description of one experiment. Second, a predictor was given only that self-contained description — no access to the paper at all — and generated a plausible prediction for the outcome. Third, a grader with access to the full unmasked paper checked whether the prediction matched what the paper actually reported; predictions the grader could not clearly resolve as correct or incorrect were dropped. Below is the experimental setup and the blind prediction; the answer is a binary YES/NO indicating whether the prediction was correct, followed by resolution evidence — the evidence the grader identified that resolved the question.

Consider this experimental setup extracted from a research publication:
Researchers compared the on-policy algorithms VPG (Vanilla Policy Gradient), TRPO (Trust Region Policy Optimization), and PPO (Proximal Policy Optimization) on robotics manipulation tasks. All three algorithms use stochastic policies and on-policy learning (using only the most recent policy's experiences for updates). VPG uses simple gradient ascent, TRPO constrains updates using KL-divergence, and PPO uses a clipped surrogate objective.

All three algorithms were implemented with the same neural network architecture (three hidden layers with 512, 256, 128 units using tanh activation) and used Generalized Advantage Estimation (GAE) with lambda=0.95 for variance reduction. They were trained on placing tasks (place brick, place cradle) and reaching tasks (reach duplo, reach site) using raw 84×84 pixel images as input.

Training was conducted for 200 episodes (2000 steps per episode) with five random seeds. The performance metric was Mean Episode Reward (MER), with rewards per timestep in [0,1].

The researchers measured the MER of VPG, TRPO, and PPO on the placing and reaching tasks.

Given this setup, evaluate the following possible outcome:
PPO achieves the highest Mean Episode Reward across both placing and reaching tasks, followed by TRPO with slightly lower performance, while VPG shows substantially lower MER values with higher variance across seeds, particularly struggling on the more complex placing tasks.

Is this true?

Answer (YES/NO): NO